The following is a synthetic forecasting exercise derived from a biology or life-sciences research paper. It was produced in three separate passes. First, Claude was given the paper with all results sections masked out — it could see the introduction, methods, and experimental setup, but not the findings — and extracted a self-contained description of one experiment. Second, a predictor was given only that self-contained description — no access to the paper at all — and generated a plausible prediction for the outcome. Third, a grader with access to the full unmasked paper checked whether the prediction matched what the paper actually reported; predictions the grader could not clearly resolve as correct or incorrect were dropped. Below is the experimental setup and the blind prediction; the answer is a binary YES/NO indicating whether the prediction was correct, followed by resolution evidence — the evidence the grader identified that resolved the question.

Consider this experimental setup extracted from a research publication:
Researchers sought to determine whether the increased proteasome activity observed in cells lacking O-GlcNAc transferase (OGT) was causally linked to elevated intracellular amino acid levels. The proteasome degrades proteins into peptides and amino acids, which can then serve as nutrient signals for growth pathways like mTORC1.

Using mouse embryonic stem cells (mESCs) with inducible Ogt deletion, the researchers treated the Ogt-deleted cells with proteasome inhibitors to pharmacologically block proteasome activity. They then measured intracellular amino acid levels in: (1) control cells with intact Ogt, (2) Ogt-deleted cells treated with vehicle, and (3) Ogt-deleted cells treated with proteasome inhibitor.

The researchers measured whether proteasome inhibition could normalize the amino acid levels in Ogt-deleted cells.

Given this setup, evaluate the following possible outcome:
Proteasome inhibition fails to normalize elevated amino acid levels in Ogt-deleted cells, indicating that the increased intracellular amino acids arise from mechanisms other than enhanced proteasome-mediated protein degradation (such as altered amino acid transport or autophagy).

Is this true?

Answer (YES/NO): NO